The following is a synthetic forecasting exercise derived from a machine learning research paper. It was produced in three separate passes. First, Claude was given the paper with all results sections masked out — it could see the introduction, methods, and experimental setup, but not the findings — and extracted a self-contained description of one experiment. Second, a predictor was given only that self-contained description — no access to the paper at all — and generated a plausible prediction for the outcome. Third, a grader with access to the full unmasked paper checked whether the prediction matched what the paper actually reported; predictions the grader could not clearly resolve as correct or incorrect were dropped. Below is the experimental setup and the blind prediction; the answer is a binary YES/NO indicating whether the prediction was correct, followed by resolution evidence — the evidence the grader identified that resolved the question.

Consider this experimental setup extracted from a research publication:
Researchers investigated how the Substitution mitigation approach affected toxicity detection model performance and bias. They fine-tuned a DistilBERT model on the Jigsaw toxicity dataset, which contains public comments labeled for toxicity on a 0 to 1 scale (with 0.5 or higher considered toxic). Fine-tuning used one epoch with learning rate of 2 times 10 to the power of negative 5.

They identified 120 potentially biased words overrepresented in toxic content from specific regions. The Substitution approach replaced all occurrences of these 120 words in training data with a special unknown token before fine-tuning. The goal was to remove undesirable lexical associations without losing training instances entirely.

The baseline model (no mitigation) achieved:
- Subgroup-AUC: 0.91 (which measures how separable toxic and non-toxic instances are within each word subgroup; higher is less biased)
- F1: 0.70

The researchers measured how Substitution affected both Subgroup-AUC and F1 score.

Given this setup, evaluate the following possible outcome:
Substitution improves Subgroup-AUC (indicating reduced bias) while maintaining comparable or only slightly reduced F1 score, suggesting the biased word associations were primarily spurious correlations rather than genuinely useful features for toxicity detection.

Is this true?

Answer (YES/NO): NO